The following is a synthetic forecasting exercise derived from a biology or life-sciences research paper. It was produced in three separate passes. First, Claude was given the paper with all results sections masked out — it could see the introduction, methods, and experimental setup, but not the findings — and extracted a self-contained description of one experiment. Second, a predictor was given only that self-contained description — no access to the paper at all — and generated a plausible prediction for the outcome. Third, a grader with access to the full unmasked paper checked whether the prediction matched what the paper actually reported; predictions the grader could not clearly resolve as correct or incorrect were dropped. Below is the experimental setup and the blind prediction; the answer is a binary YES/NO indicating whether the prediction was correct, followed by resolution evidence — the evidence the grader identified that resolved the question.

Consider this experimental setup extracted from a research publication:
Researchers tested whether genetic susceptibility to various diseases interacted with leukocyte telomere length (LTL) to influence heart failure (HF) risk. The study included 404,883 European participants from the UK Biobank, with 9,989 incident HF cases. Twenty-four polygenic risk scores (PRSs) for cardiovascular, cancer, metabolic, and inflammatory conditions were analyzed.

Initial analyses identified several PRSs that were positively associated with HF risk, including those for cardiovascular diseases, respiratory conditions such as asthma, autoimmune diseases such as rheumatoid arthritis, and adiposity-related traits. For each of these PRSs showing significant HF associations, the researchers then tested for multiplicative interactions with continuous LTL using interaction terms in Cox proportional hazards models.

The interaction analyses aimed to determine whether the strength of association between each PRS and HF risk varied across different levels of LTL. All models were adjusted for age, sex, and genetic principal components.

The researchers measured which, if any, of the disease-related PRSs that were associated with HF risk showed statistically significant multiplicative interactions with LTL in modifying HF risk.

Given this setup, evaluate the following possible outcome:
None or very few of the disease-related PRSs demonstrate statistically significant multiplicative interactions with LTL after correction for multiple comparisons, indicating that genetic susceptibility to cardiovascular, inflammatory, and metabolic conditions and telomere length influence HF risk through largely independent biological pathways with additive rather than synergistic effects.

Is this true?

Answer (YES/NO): NO